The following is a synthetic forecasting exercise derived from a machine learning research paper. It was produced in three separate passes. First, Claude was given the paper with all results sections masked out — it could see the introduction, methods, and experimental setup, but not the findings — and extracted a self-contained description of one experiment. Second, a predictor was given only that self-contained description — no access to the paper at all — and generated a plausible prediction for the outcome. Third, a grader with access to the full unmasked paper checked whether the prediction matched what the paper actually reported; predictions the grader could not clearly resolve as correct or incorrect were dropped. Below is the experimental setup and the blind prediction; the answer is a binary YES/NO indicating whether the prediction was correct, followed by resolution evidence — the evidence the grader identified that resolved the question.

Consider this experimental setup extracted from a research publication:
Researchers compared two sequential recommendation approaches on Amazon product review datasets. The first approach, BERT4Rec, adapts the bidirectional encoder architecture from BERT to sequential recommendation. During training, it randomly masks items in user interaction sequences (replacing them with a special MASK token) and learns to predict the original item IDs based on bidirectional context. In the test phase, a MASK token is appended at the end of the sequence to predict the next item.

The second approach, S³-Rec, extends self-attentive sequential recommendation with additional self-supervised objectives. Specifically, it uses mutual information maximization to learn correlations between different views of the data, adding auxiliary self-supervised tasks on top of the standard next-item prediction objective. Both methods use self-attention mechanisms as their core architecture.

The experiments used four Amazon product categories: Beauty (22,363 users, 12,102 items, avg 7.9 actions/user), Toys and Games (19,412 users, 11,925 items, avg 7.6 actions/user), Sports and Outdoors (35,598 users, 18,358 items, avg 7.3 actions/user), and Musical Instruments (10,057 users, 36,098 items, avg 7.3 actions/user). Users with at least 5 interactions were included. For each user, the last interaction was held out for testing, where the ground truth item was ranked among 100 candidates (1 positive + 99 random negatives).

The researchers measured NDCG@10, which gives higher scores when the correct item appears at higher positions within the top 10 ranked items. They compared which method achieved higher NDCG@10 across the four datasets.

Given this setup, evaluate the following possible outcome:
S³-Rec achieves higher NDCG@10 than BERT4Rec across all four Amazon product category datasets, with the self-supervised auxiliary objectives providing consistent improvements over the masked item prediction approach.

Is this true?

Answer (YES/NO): NO